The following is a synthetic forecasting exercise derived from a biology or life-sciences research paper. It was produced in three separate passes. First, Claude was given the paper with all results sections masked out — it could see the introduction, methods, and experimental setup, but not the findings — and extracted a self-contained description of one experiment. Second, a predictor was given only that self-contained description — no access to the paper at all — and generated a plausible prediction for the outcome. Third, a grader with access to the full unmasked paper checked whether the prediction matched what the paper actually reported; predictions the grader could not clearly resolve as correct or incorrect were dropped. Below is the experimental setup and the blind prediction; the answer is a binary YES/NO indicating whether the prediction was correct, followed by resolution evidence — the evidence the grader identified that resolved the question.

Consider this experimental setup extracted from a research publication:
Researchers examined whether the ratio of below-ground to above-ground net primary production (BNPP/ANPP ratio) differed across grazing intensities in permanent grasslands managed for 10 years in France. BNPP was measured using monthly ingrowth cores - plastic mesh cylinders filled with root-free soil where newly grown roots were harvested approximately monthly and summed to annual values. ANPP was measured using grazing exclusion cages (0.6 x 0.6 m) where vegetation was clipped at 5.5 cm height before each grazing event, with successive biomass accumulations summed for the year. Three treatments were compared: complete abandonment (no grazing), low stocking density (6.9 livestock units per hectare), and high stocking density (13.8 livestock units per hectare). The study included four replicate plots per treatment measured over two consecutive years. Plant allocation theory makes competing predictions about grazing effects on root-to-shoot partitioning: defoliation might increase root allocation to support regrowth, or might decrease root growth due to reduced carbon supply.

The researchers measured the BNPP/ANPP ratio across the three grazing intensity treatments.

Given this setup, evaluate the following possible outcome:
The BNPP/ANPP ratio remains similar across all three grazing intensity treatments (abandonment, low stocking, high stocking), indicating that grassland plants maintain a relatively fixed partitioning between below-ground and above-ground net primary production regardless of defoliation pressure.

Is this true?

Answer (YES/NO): NO